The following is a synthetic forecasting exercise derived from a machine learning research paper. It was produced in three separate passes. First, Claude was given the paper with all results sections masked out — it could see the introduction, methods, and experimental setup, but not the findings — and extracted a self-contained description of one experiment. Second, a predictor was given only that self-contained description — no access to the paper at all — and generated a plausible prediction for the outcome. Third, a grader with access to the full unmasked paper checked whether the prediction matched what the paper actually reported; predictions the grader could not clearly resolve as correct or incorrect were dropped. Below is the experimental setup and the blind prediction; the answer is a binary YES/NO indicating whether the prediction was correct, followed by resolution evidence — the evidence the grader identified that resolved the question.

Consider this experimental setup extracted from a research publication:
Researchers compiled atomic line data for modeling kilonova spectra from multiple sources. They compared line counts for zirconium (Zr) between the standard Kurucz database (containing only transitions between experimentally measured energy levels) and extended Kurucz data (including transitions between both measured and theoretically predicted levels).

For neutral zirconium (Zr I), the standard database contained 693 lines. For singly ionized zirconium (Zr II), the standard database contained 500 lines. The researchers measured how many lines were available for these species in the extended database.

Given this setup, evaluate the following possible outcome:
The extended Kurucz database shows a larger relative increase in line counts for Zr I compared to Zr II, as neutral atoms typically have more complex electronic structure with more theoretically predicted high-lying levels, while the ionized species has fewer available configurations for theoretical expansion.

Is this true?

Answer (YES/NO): YES